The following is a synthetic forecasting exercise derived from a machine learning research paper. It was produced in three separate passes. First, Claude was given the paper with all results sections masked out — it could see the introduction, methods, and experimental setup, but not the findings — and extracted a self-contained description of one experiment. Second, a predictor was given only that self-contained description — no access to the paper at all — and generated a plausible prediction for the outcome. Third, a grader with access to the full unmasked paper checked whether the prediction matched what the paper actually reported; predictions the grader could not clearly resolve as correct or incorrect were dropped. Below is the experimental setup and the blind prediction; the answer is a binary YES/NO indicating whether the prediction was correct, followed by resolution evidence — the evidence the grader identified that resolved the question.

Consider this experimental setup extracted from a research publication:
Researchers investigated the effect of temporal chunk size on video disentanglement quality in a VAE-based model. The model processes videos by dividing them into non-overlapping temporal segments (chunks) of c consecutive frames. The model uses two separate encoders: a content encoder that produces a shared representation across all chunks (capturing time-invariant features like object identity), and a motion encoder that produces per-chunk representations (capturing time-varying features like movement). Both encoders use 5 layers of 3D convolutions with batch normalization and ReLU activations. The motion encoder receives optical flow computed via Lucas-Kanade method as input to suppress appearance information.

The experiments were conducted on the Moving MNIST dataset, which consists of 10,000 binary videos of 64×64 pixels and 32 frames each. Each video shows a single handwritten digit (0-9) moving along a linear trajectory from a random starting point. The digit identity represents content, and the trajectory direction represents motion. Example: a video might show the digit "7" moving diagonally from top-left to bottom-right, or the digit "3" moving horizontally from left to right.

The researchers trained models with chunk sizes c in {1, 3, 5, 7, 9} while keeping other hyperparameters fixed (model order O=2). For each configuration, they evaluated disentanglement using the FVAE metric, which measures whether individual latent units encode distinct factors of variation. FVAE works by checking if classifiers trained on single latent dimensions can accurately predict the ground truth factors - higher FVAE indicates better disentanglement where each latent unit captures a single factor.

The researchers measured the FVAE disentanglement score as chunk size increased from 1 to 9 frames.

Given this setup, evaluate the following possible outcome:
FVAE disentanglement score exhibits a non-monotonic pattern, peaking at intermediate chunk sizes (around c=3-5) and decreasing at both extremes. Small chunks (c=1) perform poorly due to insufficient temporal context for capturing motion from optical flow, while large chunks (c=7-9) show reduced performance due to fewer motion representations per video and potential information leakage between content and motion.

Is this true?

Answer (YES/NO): YES